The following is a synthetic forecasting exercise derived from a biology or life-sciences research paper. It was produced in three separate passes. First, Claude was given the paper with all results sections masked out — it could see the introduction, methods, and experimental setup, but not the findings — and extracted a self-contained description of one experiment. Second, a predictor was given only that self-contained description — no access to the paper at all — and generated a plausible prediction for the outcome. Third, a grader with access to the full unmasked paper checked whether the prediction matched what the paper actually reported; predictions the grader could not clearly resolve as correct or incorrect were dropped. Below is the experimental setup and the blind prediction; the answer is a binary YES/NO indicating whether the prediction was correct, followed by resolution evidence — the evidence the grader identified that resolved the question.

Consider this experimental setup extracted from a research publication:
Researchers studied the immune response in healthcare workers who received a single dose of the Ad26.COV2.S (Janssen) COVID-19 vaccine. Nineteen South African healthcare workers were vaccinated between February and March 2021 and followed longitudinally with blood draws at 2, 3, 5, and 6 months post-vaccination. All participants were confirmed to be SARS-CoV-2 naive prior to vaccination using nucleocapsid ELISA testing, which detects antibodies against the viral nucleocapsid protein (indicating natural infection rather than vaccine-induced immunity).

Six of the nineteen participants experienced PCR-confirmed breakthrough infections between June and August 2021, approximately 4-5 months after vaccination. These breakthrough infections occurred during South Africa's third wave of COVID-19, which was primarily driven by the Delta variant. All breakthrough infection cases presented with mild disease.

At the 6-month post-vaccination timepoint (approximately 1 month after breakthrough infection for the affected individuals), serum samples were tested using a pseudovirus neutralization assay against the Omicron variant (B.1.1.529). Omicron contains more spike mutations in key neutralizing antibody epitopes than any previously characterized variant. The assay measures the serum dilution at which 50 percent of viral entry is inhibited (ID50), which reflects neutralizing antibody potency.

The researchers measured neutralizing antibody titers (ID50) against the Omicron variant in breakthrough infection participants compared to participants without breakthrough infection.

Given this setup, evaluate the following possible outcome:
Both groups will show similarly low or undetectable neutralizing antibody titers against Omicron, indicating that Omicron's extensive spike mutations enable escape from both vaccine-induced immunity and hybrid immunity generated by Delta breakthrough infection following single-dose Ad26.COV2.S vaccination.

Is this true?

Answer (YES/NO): NO